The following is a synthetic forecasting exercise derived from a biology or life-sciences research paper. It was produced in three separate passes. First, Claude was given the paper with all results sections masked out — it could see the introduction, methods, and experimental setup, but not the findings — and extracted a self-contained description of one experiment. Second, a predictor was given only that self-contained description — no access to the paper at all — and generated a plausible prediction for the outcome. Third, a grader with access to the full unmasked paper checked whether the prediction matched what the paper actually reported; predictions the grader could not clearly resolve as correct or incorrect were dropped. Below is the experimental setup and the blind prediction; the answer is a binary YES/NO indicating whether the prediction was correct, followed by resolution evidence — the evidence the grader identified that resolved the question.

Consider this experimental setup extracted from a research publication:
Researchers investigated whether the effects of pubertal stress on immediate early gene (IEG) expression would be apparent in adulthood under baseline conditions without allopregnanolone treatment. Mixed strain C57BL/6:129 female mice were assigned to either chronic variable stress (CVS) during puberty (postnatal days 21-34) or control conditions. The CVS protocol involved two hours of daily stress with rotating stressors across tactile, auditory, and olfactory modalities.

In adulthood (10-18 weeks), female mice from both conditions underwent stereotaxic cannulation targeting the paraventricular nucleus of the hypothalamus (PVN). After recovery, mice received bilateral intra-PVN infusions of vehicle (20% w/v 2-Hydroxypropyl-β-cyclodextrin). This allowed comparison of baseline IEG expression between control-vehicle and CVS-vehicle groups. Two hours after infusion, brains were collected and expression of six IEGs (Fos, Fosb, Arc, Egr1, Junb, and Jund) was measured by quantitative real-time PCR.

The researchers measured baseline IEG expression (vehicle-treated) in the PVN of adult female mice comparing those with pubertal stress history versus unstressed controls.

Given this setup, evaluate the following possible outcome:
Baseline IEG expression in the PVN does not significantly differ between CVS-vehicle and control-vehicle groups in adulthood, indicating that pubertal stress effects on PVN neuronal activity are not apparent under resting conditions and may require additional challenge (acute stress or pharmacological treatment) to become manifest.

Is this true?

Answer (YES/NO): YES